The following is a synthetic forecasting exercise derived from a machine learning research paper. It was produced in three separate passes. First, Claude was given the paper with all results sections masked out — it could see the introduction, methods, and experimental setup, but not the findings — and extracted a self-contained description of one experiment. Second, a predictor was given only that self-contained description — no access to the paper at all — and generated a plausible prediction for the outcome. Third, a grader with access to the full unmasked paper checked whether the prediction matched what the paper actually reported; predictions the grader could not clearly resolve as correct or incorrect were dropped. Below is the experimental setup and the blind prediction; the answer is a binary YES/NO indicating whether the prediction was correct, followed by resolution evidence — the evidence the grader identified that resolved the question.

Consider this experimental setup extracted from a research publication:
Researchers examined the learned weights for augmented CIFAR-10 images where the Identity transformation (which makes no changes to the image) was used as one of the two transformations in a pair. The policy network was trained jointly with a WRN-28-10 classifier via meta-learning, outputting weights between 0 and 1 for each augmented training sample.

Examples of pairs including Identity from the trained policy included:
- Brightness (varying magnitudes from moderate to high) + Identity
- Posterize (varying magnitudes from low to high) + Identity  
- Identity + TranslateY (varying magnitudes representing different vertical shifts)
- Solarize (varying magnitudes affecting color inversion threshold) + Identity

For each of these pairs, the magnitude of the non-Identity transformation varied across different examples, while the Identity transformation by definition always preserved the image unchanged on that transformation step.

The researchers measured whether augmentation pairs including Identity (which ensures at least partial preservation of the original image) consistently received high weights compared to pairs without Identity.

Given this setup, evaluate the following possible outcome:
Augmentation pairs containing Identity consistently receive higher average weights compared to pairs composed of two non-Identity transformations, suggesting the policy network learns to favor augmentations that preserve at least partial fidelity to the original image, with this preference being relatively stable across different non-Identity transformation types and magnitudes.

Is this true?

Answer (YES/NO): NO